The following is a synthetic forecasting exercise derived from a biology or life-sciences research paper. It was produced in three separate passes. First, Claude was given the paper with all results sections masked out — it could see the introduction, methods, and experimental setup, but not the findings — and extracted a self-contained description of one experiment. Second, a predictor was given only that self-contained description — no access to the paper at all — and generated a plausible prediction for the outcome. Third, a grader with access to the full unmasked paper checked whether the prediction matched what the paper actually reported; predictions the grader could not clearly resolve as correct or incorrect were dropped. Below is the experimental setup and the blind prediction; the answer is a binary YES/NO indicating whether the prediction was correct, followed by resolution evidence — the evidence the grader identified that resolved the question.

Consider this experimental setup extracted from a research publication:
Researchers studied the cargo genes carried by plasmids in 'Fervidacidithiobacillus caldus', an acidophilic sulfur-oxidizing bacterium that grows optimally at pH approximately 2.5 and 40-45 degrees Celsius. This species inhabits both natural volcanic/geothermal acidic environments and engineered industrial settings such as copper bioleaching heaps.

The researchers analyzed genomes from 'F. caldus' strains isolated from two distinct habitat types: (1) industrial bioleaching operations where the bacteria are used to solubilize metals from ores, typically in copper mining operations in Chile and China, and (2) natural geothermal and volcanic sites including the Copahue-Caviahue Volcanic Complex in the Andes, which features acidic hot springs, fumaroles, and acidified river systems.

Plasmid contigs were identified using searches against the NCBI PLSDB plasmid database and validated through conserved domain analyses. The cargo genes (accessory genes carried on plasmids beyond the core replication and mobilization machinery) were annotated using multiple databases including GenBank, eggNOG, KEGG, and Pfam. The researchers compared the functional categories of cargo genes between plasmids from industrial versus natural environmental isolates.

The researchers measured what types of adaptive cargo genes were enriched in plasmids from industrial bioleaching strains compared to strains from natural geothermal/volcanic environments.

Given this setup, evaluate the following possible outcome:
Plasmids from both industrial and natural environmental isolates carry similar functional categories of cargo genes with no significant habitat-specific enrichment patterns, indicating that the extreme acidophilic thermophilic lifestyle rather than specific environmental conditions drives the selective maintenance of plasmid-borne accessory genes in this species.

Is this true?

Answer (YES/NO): NO